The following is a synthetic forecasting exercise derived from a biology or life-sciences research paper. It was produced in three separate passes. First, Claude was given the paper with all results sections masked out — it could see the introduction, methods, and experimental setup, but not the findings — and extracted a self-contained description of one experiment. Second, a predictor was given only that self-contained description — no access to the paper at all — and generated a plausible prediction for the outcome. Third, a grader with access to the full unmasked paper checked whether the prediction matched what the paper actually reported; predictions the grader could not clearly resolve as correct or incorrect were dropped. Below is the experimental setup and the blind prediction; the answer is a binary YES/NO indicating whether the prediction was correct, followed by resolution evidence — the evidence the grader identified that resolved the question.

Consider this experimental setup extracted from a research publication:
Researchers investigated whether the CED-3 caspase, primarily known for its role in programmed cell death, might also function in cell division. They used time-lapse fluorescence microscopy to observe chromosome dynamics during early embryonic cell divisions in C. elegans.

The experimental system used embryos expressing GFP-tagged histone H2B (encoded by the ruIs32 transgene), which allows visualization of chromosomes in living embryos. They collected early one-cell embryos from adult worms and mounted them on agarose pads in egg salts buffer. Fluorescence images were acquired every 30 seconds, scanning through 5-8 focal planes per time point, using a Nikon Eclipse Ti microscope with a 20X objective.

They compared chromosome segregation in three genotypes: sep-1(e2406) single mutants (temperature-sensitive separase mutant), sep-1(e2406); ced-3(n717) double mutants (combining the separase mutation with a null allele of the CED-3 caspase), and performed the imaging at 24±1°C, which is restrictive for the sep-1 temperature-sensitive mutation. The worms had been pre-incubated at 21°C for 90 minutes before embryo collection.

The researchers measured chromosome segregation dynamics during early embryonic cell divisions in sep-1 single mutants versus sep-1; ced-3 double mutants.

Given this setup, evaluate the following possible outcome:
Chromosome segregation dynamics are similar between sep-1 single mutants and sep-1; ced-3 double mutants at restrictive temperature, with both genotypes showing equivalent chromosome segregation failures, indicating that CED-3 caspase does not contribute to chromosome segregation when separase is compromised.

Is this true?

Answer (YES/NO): NO